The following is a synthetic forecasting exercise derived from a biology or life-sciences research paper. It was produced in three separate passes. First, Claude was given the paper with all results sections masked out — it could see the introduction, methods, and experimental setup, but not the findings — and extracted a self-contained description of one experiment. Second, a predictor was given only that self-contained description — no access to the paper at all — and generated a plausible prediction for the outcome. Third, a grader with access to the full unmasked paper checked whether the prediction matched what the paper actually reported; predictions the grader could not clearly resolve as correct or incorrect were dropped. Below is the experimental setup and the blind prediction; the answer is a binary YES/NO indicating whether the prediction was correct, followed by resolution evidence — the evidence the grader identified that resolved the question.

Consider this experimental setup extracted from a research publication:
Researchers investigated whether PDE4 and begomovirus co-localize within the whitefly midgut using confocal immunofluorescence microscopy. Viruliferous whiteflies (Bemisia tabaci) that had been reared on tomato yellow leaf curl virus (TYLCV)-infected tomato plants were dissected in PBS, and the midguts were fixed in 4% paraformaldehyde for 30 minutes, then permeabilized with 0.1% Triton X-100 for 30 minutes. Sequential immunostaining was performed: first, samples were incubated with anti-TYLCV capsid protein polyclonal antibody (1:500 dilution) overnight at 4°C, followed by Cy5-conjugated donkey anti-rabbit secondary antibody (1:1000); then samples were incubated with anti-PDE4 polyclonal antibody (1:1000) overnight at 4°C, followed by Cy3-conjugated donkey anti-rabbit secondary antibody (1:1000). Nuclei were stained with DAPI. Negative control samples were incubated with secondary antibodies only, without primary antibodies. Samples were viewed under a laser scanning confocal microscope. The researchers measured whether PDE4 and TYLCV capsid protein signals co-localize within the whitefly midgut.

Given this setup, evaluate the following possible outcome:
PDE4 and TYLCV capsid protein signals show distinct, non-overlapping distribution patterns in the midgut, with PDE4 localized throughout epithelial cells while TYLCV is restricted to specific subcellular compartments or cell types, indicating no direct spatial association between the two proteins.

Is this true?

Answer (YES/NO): NO